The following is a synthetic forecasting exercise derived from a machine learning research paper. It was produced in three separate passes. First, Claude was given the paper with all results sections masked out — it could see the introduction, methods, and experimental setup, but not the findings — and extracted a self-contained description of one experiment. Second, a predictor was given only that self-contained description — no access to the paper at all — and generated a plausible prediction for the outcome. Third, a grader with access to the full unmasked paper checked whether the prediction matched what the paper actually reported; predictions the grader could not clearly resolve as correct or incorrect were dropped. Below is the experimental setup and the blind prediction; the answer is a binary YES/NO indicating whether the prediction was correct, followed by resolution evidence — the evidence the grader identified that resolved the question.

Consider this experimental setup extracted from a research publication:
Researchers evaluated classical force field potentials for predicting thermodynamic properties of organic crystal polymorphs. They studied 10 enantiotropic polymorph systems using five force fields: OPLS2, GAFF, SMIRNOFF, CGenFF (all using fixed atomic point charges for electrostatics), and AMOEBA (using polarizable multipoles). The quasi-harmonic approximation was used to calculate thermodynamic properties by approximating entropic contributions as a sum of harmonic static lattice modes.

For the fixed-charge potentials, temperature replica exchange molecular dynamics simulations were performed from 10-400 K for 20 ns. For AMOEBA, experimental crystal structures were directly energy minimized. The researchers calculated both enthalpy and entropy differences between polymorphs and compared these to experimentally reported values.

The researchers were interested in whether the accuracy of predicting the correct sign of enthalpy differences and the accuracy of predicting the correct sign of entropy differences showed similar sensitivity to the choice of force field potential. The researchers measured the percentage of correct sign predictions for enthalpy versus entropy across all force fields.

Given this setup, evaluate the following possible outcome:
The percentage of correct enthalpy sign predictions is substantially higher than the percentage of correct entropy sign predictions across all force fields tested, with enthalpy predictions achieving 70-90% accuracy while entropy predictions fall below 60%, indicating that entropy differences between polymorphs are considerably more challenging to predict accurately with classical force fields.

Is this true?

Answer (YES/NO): NO